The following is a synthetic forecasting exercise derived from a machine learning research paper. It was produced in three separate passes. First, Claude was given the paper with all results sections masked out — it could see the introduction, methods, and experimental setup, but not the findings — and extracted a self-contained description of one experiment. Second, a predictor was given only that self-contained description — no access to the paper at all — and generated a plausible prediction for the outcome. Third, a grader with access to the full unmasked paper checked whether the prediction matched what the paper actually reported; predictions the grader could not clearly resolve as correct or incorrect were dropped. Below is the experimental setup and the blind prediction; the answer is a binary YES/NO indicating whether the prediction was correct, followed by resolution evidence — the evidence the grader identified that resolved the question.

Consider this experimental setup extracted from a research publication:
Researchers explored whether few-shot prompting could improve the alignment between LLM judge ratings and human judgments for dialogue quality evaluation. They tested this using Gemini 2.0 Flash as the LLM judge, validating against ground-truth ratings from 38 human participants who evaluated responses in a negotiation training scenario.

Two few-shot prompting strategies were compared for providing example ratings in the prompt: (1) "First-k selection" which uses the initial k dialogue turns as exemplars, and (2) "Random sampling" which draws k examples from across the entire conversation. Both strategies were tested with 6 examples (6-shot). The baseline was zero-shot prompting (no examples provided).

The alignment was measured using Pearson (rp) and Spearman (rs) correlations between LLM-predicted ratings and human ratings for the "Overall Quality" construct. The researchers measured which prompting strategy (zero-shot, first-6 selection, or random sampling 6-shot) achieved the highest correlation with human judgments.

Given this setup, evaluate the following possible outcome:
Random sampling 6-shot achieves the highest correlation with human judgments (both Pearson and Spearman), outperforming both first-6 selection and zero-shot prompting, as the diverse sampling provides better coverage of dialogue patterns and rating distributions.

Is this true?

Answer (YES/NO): YES